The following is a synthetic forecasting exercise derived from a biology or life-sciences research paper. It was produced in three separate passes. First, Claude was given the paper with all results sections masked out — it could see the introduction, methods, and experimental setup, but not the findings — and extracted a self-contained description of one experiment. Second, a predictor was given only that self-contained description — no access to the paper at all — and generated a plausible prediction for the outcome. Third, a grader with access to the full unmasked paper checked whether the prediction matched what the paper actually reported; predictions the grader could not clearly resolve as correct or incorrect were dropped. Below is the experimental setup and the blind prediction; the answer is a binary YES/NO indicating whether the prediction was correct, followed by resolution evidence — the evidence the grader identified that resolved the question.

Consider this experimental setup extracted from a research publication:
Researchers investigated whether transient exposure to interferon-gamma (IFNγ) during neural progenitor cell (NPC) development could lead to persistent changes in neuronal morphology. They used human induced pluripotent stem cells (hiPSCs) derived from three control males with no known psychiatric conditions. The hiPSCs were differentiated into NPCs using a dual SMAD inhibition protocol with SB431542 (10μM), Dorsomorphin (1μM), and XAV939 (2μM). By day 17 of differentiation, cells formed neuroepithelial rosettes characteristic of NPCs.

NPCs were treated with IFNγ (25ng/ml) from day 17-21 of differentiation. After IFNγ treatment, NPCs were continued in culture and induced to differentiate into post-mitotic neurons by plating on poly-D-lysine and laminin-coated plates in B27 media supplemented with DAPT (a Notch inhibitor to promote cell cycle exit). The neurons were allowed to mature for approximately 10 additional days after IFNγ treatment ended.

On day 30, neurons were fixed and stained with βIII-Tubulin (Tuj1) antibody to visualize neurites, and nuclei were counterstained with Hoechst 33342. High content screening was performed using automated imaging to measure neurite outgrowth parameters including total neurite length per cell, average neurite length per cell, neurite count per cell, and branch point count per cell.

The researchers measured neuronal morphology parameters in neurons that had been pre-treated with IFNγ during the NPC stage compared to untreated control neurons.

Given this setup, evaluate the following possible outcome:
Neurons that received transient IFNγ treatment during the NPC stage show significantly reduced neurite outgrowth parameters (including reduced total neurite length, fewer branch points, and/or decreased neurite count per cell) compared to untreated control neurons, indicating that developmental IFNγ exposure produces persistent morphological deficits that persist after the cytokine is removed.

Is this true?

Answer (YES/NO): NO